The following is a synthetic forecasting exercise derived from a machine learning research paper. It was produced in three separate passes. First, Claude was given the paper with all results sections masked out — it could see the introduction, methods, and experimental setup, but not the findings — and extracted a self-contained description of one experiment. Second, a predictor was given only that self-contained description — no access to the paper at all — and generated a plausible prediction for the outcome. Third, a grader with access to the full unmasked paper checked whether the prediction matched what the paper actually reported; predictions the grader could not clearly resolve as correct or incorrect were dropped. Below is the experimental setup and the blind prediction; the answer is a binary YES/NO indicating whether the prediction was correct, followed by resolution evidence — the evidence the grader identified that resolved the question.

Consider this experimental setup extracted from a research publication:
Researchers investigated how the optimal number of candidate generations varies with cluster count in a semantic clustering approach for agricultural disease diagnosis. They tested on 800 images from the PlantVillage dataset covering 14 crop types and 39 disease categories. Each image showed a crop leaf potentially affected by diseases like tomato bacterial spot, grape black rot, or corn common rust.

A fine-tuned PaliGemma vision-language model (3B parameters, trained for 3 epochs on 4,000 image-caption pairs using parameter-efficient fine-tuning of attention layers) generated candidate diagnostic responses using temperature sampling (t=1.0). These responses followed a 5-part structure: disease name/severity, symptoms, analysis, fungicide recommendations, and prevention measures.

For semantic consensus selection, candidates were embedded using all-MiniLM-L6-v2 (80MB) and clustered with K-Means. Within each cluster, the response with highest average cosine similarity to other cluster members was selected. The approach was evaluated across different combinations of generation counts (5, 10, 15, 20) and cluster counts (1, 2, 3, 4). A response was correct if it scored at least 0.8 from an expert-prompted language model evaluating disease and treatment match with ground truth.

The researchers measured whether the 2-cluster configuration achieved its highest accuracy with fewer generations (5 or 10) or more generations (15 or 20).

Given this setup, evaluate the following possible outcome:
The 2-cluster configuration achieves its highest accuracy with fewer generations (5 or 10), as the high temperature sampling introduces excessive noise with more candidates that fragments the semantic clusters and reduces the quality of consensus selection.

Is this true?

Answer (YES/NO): NO